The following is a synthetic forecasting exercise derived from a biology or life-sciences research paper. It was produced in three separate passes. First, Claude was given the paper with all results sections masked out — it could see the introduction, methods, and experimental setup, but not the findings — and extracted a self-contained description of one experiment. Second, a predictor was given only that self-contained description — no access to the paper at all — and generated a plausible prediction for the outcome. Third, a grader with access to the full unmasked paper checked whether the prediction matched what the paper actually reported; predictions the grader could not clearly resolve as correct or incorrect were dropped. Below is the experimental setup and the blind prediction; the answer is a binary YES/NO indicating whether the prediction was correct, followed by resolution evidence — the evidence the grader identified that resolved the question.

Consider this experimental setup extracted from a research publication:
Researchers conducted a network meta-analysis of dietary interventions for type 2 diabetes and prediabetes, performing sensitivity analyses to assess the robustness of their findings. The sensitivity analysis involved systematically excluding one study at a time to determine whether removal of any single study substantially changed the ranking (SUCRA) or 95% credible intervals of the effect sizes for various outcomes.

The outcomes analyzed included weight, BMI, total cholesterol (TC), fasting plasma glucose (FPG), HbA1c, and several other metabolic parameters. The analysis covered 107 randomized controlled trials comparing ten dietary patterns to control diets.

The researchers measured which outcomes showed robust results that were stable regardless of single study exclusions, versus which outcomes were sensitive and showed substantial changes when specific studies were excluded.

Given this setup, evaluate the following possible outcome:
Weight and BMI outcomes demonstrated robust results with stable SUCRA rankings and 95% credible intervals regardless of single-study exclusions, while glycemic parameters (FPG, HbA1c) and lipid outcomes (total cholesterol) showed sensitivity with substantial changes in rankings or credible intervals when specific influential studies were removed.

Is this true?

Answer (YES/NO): NO